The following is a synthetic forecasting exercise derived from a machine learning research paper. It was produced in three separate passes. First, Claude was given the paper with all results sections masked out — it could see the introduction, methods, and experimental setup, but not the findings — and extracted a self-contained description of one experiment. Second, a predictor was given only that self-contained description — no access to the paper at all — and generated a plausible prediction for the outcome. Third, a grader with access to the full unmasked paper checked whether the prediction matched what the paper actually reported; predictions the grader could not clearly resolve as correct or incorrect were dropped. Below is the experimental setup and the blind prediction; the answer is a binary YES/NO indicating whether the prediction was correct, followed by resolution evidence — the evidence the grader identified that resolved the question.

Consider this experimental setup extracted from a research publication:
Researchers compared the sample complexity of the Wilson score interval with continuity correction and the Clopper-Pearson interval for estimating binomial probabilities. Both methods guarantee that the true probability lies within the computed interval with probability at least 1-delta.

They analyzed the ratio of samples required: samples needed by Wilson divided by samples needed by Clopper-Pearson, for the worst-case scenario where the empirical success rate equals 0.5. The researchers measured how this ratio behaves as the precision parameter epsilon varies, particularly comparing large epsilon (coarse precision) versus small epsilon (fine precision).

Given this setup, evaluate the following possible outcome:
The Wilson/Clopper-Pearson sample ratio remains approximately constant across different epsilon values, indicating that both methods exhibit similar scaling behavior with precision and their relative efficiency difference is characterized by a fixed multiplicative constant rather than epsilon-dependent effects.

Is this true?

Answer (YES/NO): NO